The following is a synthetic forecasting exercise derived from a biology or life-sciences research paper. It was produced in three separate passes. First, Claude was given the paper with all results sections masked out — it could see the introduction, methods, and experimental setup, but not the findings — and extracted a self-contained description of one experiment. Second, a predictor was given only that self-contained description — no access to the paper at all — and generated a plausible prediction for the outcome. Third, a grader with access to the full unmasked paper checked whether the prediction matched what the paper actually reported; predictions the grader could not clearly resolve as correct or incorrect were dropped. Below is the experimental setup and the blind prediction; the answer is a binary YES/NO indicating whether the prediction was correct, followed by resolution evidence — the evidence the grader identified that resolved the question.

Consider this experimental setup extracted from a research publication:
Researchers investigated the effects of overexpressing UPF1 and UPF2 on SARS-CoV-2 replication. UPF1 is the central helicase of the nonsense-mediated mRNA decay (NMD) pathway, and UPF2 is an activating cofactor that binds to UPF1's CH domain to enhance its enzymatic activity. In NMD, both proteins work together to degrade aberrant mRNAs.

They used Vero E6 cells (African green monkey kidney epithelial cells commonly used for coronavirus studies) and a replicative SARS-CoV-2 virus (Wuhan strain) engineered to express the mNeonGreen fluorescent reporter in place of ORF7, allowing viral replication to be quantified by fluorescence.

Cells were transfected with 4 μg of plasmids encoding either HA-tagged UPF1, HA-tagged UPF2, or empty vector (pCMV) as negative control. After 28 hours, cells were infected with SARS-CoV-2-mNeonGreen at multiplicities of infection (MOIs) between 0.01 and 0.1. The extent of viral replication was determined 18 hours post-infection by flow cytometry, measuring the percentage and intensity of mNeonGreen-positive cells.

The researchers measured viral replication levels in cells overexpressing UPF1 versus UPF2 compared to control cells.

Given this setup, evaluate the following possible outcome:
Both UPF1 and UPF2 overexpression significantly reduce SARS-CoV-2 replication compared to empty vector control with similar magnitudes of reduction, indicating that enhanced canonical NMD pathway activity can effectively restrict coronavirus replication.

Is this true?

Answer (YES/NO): NO